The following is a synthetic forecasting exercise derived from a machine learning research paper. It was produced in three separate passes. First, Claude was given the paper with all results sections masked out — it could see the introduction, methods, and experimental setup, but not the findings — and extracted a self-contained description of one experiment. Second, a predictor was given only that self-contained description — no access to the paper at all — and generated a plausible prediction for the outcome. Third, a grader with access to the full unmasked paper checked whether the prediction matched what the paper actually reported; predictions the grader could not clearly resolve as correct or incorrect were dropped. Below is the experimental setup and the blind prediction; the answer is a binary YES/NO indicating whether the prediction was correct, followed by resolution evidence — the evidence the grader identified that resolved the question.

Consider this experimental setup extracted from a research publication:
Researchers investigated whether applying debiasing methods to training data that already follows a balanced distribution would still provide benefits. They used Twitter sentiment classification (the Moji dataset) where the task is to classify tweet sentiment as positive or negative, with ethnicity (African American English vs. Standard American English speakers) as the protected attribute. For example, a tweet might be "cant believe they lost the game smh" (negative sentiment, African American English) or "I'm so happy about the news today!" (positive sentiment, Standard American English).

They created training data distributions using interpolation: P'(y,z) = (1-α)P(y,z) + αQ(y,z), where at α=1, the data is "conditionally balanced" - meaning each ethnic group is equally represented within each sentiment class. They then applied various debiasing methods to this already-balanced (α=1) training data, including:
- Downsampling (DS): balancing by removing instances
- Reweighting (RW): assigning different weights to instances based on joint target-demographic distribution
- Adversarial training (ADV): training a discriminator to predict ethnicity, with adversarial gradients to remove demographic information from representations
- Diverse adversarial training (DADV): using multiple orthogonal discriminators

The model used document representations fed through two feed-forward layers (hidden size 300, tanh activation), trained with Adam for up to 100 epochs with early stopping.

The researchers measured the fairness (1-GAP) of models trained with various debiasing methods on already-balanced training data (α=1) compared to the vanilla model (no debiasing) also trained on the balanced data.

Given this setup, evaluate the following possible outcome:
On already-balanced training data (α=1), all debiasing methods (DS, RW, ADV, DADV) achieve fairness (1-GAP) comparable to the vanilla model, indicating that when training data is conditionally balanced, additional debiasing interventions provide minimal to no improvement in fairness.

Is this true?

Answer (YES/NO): YES